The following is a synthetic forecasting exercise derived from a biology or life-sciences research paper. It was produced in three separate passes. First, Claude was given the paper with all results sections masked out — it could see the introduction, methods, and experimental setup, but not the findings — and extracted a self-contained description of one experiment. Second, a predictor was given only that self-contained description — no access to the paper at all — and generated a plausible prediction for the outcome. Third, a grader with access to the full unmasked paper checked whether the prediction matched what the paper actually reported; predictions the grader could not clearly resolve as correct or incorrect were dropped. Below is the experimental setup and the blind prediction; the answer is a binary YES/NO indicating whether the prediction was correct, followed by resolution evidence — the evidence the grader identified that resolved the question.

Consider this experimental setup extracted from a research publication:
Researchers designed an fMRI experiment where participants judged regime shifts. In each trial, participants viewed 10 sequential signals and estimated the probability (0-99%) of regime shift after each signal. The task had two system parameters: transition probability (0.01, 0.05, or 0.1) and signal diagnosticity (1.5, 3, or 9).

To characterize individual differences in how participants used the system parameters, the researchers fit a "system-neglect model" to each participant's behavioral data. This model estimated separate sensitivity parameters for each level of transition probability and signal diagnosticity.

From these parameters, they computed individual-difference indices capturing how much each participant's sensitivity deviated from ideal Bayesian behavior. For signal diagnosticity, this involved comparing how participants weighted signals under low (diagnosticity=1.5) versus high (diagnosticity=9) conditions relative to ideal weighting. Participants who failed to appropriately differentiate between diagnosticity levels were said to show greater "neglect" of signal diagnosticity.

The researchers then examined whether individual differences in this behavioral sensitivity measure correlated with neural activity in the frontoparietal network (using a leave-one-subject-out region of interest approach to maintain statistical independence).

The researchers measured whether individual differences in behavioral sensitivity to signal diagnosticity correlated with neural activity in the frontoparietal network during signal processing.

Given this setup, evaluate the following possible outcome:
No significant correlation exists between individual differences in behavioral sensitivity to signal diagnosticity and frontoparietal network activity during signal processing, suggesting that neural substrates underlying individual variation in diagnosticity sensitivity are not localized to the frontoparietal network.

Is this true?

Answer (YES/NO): NO